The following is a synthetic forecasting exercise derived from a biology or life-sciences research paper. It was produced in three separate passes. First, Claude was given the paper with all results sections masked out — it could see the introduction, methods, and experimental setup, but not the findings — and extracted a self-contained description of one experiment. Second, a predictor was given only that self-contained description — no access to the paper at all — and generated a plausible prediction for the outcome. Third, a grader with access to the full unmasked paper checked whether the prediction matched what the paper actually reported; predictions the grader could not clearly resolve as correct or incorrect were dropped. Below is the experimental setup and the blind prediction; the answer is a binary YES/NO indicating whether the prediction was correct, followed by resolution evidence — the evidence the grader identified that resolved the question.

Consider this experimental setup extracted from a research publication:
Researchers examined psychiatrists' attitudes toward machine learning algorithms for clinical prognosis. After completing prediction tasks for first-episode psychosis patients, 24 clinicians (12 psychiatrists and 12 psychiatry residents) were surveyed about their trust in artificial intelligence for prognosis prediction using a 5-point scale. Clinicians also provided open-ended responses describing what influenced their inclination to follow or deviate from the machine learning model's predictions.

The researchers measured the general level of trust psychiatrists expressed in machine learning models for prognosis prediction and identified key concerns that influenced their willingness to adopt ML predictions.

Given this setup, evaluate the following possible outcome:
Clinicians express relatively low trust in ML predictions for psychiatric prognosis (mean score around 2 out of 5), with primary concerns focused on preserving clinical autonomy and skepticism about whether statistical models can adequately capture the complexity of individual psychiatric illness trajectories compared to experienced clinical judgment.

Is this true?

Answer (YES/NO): NO